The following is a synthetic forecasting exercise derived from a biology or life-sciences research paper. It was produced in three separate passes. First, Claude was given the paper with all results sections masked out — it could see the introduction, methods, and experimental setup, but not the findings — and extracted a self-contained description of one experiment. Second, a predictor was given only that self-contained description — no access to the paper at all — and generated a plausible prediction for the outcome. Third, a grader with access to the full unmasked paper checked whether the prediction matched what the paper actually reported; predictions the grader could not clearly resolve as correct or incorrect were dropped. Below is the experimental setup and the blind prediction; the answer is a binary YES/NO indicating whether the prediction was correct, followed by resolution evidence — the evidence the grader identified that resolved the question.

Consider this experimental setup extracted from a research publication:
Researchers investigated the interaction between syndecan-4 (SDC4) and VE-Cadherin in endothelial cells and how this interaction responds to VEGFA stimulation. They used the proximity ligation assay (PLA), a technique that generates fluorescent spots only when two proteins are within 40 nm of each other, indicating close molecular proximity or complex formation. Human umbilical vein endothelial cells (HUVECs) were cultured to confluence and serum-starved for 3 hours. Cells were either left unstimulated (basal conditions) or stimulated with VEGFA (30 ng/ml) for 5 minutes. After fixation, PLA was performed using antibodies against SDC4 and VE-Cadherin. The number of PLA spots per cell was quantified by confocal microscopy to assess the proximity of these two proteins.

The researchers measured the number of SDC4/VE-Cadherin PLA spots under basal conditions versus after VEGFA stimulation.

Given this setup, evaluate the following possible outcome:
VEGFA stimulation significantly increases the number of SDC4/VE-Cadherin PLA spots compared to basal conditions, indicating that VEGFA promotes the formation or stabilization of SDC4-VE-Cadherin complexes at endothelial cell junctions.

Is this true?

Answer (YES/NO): NO